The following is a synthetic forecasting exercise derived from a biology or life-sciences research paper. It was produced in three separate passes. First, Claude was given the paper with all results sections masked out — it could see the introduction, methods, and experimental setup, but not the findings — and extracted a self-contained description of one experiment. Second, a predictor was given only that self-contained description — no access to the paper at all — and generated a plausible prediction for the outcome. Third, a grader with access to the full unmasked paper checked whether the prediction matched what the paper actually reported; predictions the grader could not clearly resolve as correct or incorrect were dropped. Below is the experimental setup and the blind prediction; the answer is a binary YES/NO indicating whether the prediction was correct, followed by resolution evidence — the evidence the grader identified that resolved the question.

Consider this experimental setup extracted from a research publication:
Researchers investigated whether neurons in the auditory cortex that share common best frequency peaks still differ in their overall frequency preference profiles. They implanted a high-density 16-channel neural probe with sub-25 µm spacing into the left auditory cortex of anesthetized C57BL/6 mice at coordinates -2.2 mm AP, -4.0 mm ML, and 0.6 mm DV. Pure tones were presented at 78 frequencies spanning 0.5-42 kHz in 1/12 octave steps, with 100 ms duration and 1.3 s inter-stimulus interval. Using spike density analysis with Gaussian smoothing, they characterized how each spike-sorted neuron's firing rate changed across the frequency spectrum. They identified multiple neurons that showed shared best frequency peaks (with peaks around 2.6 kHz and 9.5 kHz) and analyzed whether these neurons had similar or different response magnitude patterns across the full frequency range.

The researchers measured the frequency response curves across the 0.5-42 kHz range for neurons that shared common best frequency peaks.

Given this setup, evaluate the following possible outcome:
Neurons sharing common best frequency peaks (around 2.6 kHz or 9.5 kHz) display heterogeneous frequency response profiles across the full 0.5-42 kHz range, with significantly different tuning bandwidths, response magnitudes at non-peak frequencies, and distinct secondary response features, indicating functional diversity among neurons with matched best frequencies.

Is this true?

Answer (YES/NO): YES